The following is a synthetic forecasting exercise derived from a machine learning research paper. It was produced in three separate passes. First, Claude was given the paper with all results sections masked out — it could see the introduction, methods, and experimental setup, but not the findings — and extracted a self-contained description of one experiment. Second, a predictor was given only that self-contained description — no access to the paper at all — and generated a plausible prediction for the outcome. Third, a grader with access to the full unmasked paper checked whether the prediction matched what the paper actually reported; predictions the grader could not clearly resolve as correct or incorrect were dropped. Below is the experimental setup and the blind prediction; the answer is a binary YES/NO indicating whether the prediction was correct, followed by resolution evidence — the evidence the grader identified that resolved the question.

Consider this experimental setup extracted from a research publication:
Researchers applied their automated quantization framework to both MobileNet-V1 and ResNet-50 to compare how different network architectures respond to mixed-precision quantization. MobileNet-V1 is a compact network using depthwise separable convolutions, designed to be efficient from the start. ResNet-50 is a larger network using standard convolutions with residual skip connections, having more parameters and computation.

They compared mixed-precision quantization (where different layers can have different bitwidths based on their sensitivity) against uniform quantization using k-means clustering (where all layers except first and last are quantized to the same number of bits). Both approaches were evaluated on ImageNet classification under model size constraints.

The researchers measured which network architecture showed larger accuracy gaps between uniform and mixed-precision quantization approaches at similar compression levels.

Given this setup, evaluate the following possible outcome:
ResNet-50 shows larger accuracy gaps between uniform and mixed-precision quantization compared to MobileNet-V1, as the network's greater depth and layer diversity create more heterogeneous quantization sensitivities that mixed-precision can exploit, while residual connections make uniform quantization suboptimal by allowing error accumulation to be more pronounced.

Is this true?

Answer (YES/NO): NO